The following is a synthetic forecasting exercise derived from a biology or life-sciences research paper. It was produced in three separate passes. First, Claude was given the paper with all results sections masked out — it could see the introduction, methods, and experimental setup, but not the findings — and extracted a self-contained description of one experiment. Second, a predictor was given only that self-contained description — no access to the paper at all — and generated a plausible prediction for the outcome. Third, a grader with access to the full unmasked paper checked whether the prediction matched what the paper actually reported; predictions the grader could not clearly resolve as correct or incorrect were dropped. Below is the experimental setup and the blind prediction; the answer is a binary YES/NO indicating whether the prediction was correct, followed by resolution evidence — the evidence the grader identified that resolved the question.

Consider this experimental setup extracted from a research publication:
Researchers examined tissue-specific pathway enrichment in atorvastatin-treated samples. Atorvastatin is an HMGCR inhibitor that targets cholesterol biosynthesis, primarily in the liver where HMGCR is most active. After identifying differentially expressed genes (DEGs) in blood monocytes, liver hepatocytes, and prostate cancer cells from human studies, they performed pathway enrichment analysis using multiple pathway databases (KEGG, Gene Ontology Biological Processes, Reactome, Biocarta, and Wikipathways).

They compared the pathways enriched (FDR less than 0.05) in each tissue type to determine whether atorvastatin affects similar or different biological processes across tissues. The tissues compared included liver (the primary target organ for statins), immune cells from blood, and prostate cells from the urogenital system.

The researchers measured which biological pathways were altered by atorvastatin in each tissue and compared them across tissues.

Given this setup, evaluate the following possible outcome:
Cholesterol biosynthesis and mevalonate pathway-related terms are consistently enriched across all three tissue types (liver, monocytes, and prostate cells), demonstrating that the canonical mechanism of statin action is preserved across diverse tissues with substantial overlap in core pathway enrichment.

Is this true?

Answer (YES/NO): NO